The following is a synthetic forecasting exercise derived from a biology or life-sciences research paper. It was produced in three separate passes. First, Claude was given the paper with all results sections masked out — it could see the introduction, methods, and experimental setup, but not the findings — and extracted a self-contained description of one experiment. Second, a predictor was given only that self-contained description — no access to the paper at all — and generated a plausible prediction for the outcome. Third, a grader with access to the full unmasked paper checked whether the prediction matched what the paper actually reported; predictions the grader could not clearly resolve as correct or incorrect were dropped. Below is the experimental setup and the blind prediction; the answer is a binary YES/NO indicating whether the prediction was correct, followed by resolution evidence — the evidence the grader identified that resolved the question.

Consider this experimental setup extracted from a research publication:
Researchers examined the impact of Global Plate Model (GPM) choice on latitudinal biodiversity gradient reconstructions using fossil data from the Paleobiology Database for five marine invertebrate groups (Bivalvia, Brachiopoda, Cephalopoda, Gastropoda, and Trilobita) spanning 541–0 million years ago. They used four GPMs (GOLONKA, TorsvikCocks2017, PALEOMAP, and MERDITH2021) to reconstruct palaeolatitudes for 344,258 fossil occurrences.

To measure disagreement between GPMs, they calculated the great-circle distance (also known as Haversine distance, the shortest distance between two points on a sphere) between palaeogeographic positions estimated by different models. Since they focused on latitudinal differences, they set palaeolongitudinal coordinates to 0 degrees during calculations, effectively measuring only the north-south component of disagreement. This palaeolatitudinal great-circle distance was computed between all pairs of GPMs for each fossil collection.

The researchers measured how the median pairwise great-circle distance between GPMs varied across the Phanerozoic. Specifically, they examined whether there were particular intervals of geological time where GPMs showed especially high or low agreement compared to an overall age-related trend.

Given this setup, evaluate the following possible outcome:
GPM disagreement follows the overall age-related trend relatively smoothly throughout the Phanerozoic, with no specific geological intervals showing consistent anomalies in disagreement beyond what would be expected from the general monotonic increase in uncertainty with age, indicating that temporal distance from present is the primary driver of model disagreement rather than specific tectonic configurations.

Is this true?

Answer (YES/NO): NO